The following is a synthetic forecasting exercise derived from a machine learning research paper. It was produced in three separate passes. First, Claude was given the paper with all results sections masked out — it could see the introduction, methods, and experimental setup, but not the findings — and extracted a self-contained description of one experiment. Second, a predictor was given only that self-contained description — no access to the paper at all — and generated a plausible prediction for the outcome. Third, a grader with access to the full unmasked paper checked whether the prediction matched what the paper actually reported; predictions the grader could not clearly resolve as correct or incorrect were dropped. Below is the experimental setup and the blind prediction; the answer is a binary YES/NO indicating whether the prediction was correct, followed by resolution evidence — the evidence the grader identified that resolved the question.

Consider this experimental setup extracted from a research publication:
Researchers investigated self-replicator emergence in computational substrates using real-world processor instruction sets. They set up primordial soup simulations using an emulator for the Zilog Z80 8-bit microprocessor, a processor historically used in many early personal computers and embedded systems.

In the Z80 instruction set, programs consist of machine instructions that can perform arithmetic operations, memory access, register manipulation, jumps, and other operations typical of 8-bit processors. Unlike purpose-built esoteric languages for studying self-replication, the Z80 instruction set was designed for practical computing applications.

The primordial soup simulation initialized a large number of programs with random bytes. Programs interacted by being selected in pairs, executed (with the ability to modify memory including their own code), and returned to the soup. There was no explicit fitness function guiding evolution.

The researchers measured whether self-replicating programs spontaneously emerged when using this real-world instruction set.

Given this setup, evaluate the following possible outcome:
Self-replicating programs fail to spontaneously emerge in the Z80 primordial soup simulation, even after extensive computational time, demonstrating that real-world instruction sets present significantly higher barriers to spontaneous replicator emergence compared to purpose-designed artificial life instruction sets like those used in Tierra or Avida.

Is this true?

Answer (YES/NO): NO